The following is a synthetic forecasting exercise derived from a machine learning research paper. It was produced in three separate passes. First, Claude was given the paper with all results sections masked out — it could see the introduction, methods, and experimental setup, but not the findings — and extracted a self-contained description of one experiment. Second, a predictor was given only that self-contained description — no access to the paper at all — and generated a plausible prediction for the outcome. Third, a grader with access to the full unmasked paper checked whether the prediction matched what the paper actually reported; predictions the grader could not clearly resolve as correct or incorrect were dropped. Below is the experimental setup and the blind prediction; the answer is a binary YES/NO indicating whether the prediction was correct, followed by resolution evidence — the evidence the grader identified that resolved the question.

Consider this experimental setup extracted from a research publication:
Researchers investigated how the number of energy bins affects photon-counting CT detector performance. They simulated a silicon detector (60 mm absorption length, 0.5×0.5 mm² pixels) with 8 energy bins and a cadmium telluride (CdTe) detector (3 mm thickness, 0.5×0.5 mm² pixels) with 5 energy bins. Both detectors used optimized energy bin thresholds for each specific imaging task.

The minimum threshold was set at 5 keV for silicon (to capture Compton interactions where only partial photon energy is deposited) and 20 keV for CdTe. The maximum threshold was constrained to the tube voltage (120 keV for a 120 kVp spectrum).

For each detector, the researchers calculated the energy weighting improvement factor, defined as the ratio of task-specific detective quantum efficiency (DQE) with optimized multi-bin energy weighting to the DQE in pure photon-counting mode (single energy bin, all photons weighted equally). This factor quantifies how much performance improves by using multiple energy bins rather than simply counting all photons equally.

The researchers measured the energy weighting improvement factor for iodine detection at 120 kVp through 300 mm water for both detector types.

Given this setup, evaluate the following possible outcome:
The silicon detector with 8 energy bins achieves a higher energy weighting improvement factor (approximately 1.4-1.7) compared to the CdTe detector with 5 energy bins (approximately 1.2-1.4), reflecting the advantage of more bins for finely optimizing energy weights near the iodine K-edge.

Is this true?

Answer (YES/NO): NO